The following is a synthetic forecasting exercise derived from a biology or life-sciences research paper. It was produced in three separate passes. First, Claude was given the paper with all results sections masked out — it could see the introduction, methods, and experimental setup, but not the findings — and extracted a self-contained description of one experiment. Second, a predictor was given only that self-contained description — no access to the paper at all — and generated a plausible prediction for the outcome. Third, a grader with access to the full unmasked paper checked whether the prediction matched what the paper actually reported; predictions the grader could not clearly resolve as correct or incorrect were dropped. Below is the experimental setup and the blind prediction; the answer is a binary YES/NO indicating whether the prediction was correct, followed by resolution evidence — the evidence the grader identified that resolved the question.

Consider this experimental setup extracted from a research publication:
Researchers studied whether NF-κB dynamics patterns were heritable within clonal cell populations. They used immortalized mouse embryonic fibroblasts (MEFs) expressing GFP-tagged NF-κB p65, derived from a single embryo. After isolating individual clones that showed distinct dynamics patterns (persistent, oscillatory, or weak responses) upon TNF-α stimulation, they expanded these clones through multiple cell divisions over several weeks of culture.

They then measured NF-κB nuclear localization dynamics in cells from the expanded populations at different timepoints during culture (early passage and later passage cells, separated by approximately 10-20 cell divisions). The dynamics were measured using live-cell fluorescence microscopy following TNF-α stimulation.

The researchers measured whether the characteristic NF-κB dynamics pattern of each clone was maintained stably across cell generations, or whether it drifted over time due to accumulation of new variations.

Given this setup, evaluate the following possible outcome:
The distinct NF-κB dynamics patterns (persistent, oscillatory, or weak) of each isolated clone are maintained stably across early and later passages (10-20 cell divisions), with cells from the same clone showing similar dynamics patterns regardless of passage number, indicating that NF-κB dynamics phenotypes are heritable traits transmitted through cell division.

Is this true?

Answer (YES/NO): YES